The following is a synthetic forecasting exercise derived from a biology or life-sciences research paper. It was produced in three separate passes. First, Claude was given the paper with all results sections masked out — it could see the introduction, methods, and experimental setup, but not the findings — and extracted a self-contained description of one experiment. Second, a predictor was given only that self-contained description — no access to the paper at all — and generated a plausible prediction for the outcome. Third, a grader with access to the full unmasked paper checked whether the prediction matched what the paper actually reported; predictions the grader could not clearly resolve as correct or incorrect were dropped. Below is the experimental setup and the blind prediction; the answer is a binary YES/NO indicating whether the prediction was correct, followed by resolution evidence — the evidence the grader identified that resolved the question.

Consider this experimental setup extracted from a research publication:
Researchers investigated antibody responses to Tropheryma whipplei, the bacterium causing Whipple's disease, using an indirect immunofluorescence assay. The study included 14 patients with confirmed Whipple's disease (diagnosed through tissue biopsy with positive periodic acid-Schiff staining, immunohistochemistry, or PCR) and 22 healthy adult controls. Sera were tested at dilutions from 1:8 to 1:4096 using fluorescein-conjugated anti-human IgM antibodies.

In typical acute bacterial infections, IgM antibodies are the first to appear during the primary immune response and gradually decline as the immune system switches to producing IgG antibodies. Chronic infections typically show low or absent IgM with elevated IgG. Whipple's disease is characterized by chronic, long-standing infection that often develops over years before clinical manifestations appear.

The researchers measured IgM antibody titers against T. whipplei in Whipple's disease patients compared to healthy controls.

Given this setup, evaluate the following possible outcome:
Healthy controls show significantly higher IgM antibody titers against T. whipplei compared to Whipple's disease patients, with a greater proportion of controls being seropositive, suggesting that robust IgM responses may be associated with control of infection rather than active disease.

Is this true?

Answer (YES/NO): NO